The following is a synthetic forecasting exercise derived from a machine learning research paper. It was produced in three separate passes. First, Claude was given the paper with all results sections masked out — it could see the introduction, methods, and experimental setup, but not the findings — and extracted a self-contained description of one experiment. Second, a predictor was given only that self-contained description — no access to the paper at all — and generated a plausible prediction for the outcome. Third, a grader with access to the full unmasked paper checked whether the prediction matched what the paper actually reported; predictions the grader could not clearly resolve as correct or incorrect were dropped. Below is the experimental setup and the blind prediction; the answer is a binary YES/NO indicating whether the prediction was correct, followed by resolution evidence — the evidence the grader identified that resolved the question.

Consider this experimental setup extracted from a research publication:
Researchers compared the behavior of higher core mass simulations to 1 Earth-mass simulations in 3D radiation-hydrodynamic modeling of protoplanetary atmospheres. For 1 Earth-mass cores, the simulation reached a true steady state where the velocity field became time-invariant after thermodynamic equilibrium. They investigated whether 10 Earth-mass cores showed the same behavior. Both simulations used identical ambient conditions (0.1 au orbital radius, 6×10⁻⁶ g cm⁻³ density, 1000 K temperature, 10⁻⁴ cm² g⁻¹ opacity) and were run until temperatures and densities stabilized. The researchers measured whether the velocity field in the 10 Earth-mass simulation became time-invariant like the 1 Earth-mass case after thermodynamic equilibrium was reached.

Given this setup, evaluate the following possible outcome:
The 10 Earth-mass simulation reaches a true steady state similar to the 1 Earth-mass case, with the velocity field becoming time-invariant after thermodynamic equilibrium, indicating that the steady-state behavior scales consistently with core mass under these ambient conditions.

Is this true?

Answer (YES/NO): NO